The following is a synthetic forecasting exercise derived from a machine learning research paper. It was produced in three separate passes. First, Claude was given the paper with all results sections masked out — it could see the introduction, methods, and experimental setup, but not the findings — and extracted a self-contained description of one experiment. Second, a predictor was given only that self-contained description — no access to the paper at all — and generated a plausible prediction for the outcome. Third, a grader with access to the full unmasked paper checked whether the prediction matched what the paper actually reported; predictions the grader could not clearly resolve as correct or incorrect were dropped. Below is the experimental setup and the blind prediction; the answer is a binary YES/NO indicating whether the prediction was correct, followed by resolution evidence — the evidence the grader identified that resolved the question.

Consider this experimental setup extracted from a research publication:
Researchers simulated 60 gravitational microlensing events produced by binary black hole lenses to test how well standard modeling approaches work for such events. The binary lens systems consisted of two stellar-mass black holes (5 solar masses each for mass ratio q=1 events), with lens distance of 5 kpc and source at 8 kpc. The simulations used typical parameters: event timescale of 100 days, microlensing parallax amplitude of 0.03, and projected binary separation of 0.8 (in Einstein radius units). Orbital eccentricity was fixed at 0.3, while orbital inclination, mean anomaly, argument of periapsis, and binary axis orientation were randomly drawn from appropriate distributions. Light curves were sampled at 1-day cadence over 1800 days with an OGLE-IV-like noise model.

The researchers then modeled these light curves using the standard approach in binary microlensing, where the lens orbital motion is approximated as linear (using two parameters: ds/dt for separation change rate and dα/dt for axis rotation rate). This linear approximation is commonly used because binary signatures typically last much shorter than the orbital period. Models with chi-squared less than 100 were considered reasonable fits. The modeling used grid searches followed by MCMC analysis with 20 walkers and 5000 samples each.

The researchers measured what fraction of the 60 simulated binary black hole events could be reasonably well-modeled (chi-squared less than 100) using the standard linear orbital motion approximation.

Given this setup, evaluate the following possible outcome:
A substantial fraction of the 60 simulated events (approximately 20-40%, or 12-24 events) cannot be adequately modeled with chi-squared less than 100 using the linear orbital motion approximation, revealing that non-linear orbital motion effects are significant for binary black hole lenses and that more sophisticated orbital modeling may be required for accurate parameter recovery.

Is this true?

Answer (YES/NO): NO